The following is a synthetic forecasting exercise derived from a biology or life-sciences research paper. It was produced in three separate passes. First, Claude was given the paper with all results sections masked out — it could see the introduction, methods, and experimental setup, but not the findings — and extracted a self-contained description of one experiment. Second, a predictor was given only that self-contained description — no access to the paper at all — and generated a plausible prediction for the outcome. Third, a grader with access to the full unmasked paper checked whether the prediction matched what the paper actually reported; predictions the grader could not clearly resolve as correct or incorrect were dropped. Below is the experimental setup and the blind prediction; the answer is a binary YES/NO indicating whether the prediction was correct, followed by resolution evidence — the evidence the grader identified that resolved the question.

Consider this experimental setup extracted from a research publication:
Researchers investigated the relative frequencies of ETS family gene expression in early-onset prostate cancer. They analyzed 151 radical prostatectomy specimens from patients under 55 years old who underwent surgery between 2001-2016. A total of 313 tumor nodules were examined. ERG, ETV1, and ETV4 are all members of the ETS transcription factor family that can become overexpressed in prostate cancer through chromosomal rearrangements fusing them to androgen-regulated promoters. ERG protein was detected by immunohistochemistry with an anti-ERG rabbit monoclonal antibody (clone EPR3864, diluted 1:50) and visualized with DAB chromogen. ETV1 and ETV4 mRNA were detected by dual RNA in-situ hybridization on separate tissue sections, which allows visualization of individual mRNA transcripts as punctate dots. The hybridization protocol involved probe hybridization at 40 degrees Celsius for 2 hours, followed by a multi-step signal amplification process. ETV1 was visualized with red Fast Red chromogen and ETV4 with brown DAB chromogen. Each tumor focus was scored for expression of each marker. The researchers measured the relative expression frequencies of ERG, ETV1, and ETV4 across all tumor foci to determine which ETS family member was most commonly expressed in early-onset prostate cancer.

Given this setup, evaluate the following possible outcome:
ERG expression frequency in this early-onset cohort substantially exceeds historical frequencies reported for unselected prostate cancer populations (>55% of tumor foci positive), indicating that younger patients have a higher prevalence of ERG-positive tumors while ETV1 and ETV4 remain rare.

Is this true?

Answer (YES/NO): YES